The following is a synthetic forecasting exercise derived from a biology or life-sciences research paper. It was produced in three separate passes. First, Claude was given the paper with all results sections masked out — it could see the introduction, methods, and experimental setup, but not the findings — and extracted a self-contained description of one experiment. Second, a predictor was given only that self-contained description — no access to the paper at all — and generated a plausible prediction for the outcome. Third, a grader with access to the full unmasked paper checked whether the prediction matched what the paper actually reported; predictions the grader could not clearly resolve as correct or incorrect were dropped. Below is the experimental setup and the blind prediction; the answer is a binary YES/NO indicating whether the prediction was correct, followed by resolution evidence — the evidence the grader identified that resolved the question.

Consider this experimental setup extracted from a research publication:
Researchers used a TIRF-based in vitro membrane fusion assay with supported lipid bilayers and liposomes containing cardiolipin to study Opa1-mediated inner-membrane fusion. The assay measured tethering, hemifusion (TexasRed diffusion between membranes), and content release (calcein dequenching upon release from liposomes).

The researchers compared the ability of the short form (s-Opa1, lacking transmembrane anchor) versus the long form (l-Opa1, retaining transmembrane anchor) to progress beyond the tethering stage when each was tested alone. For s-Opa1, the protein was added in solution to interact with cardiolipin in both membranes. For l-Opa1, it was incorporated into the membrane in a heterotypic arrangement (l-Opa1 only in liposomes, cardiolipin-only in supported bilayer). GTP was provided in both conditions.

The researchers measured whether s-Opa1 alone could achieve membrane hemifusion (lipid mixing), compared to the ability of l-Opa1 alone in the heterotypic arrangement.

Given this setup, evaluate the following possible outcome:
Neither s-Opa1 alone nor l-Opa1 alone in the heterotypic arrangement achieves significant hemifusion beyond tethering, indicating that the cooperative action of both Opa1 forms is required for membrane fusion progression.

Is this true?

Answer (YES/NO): NO